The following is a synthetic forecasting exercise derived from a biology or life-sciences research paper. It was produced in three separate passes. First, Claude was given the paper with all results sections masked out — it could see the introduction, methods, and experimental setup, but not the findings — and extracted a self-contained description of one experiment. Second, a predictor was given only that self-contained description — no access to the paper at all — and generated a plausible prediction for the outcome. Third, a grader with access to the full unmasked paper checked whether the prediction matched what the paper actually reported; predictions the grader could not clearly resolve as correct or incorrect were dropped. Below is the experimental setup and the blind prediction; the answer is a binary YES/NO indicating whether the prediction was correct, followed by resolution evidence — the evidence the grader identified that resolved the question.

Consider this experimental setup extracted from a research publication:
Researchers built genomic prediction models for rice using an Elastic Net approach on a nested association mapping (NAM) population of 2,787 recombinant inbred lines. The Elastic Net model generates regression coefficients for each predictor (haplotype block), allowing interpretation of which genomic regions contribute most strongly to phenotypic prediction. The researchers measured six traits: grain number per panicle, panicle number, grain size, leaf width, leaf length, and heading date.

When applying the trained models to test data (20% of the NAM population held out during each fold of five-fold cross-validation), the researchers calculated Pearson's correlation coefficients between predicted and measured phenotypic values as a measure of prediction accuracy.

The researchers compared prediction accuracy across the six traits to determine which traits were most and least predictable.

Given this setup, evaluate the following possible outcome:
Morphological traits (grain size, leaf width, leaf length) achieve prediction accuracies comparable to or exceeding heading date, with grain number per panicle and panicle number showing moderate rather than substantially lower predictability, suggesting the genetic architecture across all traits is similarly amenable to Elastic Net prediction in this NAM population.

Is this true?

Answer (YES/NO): NO